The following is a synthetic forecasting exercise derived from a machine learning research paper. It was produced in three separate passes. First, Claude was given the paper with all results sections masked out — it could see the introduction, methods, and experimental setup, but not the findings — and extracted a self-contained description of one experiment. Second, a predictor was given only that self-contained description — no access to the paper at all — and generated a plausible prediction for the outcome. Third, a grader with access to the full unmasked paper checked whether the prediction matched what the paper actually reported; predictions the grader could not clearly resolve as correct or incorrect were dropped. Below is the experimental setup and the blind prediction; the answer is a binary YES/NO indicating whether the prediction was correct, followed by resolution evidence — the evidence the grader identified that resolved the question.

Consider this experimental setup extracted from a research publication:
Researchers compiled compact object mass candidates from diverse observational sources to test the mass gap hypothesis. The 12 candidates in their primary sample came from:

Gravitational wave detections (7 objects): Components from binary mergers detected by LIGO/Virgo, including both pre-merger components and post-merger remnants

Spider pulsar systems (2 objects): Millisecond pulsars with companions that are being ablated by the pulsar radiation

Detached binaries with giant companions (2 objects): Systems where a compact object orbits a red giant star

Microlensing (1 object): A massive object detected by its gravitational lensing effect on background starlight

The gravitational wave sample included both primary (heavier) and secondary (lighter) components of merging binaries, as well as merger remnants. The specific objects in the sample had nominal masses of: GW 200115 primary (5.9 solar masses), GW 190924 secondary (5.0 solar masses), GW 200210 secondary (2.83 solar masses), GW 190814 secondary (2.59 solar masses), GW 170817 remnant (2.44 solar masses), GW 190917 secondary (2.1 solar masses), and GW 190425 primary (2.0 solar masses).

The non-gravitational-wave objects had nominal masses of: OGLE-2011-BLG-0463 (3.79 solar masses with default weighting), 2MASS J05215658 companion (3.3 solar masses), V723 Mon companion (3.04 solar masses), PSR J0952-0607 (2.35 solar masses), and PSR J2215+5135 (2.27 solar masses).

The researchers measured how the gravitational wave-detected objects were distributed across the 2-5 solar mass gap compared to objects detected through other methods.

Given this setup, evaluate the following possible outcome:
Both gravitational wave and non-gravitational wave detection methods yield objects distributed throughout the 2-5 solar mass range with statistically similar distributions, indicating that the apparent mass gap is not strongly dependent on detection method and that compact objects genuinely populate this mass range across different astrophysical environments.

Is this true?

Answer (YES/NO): NO